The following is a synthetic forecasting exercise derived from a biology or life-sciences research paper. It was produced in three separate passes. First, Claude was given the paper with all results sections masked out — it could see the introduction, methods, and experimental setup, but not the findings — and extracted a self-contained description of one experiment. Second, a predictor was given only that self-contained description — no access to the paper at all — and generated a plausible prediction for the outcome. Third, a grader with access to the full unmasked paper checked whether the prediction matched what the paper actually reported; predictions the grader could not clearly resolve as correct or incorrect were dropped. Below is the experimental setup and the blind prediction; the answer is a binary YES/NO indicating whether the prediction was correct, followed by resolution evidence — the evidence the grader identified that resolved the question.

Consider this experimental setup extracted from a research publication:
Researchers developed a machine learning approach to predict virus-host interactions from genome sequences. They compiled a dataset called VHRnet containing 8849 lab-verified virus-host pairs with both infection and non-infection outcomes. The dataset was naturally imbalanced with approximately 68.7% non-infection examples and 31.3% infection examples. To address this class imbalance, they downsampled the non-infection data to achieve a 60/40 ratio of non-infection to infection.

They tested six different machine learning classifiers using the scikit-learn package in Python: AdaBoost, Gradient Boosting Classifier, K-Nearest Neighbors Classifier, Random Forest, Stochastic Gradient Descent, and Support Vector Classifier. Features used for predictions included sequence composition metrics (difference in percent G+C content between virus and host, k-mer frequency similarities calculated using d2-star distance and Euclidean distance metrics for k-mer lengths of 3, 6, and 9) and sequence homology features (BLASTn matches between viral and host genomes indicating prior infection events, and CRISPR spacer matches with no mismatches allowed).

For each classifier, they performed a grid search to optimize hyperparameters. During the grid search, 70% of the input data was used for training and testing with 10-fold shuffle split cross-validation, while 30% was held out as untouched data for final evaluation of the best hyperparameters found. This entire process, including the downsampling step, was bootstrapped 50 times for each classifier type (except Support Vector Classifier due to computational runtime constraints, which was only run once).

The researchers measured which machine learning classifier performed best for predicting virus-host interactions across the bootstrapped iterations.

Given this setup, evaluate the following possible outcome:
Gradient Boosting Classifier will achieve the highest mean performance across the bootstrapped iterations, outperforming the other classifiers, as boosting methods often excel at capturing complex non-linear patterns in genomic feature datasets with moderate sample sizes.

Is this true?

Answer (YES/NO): NO